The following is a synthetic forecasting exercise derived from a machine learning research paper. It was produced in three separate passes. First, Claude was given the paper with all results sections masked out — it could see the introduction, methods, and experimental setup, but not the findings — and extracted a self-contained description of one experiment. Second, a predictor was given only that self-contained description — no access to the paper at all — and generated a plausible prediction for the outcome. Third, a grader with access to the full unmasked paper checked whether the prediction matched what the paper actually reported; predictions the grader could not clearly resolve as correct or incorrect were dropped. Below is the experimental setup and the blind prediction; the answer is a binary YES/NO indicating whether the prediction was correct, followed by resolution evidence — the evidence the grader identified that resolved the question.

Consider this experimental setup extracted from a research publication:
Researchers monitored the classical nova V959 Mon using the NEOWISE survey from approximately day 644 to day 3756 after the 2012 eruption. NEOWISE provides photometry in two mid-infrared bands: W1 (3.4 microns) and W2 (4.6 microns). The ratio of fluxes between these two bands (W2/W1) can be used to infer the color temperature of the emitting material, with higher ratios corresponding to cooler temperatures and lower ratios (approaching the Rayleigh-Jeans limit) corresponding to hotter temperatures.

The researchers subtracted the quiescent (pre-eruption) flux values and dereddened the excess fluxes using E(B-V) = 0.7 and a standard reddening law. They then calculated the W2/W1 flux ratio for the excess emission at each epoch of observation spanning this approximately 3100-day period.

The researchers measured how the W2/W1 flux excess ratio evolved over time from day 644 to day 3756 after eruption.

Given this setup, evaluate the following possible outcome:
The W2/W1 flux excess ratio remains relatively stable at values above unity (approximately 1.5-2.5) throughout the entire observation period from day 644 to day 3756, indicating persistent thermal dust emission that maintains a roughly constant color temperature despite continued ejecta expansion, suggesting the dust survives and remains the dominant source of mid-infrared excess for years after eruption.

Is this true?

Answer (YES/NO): NO